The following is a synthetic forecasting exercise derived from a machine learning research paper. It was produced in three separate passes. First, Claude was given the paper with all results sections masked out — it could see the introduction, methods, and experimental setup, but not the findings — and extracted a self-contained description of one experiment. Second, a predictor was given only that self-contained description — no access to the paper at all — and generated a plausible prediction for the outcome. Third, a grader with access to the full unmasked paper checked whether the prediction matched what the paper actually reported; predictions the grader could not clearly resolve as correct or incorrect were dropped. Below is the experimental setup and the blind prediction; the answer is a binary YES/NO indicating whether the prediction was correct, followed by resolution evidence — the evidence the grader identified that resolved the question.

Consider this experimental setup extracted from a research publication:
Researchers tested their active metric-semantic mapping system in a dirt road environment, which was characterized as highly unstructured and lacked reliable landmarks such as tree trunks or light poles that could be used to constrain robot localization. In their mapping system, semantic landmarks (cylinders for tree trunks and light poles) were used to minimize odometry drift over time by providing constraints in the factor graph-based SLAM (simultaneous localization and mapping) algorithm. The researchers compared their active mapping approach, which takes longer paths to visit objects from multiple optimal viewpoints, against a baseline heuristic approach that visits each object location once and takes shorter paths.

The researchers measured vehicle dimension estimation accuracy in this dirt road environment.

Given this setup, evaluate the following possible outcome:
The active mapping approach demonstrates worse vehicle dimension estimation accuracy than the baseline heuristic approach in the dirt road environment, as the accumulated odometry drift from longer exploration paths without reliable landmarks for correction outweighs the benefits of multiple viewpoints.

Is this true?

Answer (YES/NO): YES